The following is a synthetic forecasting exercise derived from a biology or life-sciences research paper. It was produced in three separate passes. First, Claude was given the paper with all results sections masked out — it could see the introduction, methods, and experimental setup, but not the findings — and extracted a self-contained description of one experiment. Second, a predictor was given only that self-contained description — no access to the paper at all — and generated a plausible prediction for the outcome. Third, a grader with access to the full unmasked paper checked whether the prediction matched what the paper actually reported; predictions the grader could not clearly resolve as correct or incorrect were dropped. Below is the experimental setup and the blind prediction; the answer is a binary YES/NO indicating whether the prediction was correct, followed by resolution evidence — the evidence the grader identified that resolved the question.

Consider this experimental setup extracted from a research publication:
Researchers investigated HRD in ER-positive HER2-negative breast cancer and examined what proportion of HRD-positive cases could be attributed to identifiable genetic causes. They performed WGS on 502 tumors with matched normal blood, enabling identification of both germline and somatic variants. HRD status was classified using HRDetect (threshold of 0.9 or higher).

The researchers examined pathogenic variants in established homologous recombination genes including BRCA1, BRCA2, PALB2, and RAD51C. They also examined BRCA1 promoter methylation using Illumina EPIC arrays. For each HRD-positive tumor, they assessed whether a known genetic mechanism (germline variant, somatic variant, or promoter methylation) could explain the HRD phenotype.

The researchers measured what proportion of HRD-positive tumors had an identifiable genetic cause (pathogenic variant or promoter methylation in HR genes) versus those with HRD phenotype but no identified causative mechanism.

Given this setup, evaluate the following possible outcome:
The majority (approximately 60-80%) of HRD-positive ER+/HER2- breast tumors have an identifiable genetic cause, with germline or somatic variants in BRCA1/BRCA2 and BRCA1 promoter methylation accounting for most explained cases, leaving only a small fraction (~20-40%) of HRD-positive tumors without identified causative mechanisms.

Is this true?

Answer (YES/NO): YES